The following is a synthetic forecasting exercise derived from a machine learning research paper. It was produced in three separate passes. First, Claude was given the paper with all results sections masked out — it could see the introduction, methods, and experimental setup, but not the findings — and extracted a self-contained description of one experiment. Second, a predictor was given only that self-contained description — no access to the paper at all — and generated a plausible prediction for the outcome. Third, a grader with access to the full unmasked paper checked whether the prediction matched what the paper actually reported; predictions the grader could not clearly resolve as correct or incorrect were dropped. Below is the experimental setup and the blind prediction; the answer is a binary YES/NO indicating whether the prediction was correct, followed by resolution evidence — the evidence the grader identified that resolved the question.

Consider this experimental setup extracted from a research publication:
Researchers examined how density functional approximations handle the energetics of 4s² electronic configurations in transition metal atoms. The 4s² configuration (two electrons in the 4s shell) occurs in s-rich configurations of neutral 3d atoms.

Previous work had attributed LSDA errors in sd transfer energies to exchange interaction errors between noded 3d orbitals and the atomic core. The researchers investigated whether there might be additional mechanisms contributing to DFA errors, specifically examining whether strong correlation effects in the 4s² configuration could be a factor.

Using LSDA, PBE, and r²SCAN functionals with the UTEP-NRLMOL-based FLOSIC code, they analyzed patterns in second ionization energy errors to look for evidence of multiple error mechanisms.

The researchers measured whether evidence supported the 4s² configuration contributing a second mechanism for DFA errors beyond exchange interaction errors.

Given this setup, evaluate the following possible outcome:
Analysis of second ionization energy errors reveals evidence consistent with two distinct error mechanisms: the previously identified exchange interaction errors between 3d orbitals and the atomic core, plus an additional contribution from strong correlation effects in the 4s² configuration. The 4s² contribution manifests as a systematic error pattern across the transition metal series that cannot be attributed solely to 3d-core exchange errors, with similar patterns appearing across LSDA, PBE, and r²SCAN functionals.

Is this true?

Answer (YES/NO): NO